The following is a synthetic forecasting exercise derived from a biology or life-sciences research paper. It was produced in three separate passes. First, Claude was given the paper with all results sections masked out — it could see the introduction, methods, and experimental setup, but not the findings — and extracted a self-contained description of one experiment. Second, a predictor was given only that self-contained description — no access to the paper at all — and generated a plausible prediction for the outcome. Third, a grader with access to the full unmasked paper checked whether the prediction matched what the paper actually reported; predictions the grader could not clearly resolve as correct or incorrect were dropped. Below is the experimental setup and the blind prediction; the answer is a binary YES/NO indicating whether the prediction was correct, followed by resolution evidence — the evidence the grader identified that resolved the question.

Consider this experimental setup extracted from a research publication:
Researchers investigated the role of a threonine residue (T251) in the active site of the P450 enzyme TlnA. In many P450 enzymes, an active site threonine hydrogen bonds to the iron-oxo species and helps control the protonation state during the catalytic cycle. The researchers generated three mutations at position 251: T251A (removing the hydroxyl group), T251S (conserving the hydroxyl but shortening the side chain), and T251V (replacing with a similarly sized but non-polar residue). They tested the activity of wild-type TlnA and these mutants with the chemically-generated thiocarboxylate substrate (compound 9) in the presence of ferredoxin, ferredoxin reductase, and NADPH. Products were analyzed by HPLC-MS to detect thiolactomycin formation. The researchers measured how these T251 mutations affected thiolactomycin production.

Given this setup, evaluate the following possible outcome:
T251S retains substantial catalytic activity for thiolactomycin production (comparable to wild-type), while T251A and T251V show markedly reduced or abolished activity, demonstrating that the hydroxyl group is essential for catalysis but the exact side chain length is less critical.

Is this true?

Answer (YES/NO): YES